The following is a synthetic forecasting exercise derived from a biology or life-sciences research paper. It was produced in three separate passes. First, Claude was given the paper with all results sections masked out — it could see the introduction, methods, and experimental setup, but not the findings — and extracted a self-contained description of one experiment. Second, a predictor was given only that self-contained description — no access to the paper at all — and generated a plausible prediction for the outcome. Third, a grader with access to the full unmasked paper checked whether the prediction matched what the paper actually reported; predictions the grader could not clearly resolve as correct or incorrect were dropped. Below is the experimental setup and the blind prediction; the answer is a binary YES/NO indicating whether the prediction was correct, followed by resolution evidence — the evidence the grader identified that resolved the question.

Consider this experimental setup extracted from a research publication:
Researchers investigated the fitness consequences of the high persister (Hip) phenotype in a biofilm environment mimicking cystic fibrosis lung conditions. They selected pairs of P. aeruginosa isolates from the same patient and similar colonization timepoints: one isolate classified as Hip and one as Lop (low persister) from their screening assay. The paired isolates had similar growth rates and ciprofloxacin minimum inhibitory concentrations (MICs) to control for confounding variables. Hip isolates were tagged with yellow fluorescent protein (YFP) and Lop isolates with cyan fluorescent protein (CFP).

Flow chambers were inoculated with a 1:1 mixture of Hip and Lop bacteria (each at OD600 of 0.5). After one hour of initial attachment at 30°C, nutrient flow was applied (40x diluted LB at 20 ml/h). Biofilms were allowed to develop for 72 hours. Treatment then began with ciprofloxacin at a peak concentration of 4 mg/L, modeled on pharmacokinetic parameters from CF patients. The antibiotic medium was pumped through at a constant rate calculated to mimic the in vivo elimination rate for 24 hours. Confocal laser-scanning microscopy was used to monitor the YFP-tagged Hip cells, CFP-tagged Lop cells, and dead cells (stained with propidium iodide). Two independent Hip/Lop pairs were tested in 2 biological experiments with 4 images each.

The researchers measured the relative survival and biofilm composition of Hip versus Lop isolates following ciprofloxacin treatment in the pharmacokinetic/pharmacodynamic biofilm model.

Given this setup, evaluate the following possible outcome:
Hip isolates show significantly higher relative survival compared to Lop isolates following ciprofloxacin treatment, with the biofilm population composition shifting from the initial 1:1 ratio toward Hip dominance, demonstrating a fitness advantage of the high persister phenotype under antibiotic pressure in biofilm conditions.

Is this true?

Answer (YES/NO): YES